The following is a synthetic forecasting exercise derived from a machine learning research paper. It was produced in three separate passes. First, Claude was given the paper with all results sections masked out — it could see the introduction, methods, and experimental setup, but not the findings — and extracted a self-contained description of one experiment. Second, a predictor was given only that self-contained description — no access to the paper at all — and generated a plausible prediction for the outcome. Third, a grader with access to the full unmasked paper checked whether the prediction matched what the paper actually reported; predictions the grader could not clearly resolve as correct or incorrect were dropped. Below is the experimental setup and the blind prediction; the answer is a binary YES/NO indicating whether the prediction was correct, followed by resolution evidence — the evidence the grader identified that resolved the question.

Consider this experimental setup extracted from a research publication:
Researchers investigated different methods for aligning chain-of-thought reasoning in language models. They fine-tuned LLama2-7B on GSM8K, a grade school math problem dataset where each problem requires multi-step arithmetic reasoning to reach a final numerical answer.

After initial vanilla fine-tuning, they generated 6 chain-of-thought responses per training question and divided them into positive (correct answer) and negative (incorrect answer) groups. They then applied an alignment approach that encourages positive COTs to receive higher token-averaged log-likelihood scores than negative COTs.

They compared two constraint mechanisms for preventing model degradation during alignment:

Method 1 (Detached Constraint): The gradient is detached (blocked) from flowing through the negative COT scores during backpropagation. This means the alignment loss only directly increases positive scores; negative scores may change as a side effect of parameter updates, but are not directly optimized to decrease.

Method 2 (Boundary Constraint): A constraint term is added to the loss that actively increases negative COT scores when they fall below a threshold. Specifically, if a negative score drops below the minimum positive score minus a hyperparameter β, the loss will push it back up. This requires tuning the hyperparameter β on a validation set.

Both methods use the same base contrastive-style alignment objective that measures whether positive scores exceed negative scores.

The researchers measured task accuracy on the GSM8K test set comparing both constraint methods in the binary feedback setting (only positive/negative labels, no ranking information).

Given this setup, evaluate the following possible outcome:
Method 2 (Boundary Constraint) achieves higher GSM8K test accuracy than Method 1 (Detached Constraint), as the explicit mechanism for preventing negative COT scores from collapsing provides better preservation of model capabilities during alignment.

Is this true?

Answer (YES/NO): NO